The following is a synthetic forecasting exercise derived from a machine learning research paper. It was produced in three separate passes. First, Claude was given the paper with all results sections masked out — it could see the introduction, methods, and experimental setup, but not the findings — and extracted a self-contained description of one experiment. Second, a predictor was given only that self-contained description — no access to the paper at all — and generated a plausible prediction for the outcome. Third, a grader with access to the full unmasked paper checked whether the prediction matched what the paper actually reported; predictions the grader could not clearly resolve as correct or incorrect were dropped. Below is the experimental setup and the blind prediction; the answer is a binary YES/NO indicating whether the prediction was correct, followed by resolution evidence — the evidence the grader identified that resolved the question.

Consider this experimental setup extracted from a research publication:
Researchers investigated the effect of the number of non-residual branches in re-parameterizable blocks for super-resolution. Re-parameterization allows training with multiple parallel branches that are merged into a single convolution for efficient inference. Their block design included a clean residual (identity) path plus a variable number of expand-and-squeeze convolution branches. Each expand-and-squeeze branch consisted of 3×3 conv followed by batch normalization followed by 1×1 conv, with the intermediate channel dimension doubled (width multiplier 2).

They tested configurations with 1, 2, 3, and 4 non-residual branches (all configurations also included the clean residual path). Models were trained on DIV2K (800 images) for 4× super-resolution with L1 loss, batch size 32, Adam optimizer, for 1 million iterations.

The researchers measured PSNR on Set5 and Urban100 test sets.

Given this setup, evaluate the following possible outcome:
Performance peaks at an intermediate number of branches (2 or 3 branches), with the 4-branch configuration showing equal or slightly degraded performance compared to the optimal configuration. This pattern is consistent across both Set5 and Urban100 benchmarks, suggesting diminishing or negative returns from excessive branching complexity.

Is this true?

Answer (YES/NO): NO